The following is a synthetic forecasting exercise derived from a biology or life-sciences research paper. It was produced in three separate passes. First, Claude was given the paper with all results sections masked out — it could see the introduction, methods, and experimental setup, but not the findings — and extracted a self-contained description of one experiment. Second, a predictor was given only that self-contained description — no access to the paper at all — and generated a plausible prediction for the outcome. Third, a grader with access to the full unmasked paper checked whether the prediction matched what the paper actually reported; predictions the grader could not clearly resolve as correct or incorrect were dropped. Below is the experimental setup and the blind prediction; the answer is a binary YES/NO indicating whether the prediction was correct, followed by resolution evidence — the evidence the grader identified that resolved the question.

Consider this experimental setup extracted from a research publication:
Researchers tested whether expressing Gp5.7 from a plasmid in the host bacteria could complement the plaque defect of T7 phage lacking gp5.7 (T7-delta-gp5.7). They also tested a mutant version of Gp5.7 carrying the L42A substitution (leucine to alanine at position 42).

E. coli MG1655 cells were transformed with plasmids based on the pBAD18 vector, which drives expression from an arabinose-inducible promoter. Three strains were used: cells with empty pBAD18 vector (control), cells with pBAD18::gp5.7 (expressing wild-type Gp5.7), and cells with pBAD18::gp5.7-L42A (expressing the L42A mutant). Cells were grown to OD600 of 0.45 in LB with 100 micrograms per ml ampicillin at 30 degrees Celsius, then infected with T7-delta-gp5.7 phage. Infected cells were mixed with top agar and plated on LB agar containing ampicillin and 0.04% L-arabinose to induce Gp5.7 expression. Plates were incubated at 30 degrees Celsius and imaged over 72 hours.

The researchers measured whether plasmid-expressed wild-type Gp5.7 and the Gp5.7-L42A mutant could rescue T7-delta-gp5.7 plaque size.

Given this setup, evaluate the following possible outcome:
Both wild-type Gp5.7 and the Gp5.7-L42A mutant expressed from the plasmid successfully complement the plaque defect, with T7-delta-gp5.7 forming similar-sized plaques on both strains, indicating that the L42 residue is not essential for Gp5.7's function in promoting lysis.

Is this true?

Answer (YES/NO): NO